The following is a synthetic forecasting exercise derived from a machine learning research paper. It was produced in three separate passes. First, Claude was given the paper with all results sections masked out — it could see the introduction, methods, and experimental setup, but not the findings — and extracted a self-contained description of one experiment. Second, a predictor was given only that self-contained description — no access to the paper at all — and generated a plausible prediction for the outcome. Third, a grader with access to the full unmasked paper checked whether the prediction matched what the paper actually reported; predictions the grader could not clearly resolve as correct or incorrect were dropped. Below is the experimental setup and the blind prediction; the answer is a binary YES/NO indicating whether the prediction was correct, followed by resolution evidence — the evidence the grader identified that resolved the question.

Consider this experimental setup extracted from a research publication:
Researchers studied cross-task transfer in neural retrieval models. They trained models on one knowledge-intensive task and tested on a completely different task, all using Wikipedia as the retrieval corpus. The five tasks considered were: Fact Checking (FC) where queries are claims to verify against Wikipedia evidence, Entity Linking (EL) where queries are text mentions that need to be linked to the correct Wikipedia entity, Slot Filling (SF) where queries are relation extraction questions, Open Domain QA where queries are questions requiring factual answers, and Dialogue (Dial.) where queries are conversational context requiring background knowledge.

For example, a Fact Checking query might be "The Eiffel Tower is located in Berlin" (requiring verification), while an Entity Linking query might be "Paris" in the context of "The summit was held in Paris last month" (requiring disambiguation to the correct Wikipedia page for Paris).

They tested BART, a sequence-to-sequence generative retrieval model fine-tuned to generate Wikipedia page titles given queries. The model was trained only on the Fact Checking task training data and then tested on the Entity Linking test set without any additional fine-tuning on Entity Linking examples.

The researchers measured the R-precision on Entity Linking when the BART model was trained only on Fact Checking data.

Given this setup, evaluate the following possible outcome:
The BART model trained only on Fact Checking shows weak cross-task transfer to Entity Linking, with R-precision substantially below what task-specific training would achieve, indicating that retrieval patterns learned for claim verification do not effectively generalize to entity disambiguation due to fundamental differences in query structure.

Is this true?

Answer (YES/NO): YES